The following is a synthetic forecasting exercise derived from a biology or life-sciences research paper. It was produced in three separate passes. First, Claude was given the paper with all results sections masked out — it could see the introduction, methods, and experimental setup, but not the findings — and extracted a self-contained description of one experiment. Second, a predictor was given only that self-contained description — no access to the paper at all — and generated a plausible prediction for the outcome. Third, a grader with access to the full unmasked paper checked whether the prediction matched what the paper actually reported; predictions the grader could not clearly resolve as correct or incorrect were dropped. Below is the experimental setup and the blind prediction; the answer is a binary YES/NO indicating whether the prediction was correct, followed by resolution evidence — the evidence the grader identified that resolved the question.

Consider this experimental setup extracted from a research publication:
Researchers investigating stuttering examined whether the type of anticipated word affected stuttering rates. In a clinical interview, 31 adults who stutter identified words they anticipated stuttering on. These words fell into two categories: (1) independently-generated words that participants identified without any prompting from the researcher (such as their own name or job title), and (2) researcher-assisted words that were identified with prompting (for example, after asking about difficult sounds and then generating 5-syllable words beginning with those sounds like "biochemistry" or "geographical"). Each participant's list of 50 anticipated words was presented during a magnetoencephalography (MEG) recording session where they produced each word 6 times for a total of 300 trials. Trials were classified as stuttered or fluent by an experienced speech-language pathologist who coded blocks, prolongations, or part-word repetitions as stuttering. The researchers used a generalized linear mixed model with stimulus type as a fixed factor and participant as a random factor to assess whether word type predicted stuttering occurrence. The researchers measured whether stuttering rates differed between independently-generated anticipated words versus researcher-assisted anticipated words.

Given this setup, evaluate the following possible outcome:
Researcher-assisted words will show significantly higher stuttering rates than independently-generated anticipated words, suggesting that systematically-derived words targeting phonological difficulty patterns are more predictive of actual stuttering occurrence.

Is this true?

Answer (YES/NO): NO